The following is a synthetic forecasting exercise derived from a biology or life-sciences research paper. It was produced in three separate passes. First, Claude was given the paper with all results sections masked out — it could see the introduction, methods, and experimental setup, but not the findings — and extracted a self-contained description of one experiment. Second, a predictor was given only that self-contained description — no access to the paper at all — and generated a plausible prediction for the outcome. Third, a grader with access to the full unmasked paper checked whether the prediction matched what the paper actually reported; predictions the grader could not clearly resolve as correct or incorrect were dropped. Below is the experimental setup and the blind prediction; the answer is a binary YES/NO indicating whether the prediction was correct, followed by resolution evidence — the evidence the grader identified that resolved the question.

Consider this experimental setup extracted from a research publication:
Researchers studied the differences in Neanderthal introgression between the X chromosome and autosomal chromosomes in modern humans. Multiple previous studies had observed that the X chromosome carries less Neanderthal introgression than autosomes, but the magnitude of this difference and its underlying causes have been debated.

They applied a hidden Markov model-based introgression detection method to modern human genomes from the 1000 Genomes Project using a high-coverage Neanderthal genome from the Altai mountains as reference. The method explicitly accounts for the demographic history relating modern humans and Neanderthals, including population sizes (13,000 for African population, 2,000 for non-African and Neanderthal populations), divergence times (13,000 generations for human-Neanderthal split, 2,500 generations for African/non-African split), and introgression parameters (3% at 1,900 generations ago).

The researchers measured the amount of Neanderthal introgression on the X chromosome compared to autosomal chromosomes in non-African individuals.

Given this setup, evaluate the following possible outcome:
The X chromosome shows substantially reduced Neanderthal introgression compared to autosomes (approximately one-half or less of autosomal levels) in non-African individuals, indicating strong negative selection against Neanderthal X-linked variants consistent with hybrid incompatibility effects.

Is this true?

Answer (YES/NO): NO